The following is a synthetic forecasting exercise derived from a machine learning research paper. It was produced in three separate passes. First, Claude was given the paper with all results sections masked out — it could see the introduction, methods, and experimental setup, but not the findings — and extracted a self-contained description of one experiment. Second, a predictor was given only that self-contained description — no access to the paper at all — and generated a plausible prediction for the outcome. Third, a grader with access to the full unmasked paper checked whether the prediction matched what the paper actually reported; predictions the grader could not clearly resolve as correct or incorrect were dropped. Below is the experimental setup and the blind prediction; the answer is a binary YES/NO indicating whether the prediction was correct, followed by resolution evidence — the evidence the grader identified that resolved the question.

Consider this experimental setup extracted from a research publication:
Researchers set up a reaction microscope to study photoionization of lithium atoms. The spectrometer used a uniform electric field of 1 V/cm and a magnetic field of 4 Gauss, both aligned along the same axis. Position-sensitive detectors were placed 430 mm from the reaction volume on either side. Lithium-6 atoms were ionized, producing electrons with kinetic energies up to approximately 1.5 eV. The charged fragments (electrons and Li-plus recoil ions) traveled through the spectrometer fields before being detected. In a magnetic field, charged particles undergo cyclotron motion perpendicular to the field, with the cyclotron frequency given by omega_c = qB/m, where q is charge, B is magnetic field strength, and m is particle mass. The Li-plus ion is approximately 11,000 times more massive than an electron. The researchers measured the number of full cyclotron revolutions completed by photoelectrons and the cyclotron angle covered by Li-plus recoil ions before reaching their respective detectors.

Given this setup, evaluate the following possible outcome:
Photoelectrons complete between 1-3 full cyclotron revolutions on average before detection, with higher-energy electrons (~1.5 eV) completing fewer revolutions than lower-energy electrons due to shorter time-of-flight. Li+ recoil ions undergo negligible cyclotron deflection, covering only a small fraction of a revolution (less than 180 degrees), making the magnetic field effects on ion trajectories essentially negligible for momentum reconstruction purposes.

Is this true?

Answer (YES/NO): NO